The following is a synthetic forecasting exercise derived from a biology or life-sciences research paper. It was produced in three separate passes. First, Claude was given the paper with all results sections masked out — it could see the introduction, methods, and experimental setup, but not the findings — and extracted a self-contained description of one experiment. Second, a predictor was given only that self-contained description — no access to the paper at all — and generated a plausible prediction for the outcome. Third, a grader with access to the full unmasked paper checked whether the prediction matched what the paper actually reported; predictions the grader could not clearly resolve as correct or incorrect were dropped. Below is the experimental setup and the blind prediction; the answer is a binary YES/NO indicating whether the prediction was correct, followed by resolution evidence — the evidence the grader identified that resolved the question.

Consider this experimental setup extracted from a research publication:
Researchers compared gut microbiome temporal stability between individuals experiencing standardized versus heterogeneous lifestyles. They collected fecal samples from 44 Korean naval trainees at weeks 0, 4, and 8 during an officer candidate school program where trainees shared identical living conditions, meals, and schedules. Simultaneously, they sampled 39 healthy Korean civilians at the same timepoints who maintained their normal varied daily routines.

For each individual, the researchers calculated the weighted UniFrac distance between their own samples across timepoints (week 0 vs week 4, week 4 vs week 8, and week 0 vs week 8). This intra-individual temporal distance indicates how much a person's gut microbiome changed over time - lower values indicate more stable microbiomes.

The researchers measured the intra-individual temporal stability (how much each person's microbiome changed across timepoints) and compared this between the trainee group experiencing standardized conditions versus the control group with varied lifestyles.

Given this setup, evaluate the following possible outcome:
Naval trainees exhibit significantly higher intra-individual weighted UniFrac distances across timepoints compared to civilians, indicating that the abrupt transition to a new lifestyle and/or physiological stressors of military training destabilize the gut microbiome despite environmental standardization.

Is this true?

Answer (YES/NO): NO